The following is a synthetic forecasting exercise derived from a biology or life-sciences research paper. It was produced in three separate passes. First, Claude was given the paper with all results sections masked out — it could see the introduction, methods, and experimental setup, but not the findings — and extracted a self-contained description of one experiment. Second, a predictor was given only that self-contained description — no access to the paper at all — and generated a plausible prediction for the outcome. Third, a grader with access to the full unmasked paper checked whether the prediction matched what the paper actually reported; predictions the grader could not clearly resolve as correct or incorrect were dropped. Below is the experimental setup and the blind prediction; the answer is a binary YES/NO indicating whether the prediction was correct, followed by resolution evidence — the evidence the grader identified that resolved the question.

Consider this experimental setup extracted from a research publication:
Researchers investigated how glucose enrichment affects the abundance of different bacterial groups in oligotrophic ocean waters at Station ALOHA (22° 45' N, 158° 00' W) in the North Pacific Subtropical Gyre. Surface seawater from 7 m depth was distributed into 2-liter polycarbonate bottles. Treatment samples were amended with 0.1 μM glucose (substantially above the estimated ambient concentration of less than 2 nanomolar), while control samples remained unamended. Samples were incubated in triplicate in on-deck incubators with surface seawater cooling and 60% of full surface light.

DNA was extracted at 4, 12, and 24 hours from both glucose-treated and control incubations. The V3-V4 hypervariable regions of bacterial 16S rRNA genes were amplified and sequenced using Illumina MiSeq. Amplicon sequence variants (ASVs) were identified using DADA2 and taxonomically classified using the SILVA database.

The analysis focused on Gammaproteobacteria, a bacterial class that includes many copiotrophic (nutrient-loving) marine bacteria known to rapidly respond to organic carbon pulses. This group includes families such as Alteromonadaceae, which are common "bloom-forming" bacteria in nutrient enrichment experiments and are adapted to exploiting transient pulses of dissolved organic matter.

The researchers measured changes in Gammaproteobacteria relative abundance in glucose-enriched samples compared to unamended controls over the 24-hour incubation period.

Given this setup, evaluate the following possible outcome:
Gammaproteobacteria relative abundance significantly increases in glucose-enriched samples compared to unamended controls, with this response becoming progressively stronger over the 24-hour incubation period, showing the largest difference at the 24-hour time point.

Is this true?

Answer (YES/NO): NO